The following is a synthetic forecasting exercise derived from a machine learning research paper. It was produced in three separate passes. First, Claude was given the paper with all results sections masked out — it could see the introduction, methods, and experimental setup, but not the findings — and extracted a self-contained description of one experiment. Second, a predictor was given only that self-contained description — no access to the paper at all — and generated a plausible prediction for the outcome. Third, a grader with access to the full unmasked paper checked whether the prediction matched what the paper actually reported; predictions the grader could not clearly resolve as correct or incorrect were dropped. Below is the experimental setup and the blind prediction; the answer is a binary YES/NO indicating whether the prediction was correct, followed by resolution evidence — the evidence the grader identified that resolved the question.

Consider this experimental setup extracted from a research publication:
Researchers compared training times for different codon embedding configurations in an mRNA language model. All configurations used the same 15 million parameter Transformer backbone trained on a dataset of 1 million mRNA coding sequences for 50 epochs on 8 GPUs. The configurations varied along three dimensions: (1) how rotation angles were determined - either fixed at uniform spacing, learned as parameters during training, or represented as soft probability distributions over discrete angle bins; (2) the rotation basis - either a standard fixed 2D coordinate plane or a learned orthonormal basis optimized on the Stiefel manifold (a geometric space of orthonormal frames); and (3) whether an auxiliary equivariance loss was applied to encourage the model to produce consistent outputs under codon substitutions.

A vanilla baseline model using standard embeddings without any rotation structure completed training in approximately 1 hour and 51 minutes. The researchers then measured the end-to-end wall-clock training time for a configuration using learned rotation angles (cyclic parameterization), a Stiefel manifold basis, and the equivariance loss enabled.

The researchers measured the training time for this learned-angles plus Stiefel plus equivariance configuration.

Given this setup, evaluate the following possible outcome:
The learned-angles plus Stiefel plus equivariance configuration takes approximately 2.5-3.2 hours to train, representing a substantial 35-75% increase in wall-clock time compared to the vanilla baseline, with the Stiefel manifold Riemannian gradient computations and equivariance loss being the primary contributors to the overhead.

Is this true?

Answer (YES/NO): NO